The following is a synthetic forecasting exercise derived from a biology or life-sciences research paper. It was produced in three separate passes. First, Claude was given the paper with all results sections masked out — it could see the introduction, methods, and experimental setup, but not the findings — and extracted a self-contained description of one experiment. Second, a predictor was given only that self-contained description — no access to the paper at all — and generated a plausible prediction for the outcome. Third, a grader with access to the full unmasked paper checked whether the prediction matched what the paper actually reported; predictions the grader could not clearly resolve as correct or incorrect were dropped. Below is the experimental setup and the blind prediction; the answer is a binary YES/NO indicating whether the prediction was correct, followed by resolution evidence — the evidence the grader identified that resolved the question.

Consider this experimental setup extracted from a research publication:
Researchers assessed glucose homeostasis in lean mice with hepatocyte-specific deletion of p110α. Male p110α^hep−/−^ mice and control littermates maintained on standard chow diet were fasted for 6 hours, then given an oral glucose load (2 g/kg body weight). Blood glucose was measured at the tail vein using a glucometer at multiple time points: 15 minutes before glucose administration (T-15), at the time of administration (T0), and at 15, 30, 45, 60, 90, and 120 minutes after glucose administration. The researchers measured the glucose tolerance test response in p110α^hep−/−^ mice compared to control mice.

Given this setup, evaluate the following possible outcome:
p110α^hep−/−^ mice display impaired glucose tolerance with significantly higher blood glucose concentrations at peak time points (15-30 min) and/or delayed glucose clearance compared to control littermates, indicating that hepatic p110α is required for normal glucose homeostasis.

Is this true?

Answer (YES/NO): YES